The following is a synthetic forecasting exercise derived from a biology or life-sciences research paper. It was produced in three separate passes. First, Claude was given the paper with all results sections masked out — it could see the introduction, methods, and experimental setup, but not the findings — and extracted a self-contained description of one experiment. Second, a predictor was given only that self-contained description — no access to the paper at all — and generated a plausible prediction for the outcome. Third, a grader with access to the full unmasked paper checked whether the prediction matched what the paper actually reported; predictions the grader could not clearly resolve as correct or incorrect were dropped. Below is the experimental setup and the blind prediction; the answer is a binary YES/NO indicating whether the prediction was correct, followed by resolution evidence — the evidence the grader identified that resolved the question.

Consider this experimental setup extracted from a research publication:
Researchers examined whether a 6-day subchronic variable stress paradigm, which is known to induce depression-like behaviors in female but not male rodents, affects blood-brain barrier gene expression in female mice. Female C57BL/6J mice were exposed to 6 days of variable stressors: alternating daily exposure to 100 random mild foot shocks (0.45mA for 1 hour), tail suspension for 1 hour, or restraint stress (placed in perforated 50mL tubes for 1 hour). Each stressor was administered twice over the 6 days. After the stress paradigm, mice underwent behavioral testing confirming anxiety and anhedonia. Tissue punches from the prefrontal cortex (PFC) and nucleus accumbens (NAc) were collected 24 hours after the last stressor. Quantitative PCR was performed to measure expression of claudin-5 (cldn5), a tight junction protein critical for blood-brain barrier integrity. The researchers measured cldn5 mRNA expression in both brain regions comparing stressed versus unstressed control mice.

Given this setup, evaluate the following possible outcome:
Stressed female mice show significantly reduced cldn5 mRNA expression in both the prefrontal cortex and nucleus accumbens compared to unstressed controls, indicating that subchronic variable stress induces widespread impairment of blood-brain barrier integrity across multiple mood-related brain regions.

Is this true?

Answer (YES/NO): YES